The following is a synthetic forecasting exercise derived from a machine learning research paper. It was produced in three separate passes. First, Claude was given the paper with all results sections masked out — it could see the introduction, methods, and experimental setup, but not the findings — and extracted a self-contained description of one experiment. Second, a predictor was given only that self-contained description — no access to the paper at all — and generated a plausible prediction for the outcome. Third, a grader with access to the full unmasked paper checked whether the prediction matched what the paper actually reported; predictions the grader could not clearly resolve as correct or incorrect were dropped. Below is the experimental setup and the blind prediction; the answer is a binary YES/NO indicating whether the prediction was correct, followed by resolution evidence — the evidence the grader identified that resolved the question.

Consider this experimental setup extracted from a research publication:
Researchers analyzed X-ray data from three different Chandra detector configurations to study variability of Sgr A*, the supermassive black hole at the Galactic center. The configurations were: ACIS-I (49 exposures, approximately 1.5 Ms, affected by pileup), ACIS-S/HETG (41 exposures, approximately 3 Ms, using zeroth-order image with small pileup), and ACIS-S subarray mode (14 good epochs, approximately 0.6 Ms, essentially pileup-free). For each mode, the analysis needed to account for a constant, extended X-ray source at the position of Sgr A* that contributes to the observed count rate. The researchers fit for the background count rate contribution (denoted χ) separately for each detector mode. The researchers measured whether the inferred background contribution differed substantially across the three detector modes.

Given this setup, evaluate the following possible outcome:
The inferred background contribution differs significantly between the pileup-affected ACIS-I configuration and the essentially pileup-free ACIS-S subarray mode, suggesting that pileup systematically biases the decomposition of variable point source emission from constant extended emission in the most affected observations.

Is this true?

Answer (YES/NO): NO